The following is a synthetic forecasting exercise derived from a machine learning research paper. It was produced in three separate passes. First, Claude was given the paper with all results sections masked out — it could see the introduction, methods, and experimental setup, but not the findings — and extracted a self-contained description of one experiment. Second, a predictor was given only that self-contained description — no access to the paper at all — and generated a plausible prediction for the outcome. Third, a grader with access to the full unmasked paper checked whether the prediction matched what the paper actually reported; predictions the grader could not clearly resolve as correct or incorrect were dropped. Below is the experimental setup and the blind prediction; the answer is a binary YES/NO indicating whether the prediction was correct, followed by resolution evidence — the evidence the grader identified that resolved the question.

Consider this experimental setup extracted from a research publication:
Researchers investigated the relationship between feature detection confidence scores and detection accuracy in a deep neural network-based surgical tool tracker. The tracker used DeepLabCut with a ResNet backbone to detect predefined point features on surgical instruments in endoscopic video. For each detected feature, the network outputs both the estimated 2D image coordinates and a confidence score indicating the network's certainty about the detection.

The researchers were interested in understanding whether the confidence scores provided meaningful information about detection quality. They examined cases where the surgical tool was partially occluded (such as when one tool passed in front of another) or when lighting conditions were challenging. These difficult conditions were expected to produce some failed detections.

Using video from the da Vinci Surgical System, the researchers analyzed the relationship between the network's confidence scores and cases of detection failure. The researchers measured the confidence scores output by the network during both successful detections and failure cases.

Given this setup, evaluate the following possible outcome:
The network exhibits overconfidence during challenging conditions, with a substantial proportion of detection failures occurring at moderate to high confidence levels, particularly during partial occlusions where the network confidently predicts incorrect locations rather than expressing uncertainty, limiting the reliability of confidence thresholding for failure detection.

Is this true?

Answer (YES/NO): NO